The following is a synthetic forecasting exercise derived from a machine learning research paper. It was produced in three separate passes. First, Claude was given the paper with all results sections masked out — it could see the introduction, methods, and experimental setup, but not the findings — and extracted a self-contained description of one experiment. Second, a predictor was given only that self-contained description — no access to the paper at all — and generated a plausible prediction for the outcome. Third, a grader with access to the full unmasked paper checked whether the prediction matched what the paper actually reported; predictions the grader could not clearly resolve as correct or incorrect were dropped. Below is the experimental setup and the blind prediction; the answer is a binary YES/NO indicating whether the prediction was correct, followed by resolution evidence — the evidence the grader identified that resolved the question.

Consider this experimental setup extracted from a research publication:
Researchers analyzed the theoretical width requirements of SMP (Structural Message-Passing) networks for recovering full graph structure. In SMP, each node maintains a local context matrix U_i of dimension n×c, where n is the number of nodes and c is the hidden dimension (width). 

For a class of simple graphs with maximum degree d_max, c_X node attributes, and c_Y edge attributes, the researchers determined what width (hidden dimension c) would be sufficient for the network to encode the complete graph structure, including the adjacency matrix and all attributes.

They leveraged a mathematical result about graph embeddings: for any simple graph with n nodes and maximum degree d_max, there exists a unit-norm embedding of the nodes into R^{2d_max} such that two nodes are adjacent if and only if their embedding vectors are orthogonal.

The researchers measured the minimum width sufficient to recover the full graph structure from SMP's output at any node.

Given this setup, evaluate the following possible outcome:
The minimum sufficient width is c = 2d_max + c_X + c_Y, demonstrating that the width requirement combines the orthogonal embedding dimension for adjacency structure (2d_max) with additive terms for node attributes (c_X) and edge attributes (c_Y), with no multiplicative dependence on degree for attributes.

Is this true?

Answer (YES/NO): NO